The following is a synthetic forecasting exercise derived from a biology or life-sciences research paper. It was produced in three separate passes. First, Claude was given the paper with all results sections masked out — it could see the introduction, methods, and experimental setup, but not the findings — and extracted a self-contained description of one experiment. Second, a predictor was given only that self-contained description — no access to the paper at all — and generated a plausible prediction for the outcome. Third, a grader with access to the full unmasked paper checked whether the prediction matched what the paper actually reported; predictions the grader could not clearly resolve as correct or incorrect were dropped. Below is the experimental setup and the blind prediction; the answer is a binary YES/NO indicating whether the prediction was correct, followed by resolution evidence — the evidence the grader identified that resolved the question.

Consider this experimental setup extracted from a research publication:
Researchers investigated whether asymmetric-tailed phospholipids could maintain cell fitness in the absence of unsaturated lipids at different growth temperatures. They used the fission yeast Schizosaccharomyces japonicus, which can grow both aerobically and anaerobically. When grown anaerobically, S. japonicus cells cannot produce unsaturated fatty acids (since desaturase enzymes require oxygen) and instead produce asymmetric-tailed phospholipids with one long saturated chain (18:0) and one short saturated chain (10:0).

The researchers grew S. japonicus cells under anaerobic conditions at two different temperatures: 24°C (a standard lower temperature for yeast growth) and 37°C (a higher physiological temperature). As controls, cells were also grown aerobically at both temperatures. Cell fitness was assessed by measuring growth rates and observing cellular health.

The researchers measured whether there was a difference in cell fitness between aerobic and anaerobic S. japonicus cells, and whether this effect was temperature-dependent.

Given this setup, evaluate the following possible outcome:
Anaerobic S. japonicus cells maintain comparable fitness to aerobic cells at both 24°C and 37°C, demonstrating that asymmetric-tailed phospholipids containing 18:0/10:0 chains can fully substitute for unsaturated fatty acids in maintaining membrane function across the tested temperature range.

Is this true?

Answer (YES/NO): NO